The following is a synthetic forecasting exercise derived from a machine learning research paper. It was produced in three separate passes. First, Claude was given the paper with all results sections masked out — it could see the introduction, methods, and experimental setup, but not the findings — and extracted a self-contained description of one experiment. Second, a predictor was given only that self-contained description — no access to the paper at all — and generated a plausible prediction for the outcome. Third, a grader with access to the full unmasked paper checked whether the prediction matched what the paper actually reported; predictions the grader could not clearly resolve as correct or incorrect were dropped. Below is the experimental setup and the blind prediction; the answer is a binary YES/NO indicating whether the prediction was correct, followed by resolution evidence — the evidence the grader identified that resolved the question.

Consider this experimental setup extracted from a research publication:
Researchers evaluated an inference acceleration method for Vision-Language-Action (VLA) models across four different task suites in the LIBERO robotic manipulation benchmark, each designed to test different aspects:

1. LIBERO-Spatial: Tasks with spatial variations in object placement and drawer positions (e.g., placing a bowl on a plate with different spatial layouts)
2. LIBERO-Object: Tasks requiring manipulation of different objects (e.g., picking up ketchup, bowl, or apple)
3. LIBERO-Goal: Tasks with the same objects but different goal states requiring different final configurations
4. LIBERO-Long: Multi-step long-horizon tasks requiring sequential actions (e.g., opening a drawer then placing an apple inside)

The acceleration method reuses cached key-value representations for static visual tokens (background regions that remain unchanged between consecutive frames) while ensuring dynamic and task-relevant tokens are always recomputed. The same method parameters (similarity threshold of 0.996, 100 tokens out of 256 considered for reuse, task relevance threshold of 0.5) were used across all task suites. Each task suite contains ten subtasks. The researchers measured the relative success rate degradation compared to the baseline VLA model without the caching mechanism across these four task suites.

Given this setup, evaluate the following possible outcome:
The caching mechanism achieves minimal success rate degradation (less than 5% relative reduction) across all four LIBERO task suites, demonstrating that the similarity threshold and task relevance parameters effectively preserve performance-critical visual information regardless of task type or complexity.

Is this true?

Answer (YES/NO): YES